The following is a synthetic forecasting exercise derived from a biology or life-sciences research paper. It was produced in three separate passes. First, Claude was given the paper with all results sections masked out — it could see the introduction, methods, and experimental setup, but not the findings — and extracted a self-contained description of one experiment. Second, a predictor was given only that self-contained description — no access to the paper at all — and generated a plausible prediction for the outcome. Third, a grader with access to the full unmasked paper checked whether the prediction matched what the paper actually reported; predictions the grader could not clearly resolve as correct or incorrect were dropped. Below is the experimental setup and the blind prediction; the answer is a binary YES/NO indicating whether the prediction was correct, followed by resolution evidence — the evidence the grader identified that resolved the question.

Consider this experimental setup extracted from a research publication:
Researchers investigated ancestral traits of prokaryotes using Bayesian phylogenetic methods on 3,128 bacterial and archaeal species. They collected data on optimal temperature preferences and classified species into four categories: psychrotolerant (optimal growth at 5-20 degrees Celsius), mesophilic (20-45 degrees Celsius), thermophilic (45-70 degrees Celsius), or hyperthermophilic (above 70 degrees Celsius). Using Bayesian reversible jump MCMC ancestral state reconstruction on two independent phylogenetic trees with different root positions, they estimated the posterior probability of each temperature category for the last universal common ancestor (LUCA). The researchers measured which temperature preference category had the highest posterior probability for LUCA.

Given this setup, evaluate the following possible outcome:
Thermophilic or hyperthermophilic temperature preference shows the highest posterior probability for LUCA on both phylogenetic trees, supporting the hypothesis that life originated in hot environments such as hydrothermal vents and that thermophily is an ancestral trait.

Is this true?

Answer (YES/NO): YES